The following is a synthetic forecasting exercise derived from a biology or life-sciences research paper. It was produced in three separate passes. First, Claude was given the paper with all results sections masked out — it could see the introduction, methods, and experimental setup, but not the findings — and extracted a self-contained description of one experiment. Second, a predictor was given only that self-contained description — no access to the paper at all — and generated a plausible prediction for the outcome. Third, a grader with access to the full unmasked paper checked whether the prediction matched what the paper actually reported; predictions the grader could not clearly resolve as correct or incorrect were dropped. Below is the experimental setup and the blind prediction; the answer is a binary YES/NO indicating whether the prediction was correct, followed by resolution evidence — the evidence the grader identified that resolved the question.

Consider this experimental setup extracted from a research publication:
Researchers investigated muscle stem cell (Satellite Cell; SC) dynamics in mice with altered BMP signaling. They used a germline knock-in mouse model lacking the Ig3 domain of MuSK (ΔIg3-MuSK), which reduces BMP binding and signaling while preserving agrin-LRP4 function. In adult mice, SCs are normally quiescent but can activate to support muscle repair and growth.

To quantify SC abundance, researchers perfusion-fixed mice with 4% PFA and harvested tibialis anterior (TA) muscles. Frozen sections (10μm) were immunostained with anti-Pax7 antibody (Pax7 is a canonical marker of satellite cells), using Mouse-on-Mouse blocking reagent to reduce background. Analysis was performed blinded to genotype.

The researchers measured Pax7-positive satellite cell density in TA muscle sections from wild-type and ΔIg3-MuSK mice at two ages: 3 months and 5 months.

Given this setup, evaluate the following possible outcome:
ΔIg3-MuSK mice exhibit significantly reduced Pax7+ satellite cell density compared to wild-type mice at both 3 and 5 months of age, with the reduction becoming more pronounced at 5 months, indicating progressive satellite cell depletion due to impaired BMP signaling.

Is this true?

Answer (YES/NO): NO